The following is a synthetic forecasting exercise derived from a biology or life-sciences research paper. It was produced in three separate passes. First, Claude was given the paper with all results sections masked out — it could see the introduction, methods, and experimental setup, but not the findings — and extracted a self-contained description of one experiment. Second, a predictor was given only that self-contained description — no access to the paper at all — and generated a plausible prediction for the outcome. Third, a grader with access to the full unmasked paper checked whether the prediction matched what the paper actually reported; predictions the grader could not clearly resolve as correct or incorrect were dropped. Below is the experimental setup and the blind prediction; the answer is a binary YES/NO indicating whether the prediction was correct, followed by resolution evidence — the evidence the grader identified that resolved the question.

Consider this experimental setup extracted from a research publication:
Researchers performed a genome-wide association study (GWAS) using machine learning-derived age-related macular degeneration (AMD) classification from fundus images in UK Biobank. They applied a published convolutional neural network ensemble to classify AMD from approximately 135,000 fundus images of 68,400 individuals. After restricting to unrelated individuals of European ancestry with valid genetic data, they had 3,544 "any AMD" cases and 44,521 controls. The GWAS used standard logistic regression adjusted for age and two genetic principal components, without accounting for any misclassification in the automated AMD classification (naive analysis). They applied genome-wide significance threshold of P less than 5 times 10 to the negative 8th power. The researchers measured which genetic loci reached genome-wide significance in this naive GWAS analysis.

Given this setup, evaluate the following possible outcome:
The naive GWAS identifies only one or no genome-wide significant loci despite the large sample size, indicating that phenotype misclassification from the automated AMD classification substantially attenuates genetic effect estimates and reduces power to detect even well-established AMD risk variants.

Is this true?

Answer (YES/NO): NO